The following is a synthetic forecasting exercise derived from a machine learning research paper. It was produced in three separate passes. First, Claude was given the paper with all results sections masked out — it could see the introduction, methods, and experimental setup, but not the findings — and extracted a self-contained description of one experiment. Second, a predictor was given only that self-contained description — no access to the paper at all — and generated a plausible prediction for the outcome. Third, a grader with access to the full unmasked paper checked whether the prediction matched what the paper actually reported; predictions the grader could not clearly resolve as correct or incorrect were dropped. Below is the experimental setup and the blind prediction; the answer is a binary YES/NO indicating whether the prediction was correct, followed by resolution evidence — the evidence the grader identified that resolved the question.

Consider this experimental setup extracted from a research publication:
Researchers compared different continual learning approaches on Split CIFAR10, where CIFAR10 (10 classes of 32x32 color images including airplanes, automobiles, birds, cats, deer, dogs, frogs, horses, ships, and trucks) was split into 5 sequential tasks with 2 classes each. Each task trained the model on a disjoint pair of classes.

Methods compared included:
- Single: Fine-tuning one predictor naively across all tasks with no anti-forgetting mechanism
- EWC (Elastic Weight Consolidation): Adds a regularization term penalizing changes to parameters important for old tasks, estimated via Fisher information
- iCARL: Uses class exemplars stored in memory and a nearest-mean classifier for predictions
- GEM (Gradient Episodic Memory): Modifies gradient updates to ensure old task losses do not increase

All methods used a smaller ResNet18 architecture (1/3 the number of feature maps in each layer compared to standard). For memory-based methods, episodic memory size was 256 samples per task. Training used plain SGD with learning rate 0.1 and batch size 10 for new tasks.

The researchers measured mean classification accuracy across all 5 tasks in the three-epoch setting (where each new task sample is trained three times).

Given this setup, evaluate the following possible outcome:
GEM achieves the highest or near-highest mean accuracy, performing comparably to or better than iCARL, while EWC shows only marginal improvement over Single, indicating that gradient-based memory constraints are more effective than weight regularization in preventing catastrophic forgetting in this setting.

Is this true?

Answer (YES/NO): NO